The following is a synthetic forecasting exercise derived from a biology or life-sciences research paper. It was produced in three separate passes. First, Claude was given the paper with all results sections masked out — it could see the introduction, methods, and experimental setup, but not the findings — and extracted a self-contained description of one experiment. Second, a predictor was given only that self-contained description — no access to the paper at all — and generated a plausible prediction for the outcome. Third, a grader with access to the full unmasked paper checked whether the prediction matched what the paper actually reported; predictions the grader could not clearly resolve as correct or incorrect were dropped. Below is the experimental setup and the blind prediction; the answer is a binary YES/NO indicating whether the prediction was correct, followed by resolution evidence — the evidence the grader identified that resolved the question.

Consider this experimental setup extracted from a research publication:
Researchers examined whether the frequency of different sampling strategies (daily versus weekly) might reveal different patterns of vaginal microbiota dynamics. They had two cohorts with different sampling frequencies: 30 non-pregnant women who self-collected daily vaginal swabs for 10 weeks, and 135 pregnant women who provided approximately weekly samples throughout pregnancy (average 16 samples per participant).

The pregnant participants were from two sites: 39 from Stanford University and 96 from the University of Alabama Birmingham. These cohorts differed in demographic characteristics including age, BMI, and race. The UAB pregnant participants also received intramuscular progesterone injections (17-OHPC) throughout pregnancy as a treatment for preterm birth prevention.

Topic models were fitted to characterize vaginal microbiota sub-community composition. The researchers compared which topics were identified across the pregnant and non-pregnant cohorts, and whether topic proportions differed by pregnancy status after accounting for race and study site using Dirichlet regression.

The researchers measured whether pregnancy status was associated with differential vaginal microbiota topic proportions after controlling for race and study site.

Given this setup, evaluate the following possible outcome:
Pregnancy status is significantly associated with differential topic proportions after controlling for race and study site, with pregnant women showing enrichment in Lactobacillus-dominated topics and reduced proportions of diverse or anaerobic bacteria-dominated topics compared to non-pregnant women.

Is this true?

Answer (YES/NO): NO